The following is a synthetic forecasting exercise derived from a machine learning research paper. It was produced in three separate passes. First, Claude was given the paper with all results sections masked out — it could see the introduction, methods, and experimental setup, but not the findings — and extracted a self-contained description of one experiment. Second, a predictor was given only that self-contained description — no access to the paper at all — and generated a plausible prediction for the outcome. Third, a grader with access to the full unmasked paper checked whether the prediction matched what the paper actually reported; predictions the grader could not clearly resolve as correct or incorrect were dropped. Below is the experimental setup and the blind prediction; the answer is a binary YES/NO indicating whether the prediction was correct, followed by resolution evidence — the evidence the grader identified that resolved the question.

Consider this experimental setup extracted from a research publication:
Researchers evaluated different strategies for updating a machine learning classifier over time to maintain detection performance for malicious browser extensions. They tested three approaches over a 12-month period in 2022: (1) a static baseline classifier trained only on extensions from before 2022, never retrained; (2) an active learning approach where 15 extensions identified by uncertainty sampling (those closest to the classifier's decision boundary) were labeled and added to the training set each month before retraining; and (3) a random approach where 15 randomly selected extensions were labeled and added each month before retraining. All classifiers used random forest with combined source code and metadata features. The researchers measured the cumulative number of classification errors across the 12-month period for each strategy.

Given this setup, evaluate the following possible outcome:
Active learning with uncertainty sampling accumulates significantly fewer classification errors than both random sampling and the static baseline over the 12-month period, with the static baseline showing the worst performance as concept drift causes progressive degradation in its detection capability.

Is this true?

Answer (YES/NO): NO